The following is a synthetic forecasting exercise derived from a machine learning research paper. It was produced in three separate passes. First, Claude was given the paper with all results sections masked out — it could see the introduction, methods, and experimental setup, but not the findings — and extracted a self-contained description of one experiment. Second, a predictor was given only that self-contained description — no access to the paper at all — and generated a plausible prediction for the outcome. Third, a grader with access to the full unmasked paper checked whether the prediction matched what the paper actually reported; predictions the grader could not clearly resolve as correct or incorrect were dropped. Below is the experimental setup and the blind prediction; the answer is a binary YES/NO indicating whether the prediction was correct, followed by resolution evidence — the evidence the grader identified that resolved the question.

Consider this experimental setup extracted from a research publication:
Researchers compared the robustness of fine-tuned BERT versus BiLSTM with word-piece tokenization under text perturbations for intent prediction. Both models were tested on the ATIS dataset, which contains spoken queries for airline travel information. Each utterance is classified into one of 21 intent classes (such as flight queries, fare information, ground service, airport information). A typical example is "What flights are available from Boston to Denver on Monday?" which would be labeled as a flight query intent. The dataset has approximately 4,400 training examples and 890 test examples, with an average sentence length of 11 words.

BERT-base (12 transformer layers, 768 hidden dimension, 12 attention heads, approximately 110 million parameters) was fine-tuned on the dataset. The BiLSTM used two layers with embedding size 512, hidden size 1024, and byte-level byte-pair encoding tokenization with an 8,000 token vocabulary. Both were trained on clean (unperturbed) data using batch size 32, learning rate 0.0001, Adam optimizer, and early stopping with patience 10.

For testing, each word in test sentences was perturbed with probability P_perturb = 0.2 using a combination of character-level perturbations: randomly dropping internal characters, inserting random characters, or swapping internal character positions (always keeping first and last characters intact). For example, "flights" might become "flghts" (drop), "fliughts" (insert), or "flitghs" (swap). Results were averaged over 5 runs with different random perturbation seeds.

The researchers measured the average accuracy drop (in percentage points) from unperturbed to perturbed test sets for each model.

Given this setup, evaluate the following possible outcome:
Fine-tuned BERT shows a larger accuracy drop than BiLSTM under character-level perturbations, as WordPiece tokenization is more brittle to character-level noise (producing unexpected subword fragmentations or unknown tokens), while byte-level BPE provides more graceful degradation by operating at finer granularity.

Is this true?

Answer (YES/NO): NO